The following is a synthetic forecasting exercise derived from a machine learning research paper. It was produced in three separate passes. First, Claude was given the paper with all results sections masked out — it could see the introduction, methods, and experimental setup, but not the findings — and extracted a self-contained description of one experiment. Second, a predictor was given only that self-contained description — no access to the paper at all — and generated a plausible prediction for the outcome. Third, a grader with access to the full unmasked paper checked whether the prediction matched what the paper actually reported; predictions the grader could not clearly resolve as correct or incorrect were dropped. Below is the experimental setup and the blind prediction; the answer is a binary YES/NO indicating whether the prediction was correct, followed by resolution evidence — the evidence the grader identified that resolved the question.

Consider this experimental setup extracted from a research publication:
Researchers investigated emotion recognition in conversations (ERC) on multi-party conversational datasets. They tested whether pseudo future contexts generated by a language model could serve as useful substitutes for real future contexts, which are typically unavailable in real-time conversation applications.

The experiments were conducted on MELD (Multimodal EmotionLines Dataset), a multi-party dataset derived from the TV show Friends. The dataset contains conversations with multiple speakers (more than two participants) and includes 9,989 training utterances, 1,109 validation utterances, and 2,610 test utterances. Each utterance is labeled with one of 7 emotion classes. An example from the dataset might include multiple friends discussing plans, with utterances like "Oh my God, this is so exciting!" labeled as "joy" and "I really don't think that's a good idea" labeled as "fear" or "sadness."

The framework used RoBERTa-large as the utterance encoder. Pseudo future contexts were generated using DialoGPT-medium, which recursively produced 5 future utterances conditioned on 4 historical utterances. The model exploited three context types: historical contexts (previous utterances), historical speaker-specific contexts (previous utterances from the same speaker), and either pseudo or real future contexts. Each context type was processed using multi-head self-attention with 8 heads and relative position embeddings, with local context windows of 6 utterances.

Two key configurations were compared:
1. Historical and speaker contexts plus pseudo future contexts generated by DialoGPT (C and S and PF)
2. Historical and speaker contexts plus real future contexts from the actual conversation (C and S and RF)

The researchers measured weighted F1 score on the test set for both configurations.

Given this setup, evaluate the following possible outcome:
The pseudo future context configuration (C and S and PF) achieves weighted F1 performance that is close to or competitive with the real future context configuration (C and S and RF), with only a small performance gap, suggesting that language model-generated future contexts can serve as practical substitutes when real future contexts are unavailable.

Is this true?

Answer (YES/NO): YES